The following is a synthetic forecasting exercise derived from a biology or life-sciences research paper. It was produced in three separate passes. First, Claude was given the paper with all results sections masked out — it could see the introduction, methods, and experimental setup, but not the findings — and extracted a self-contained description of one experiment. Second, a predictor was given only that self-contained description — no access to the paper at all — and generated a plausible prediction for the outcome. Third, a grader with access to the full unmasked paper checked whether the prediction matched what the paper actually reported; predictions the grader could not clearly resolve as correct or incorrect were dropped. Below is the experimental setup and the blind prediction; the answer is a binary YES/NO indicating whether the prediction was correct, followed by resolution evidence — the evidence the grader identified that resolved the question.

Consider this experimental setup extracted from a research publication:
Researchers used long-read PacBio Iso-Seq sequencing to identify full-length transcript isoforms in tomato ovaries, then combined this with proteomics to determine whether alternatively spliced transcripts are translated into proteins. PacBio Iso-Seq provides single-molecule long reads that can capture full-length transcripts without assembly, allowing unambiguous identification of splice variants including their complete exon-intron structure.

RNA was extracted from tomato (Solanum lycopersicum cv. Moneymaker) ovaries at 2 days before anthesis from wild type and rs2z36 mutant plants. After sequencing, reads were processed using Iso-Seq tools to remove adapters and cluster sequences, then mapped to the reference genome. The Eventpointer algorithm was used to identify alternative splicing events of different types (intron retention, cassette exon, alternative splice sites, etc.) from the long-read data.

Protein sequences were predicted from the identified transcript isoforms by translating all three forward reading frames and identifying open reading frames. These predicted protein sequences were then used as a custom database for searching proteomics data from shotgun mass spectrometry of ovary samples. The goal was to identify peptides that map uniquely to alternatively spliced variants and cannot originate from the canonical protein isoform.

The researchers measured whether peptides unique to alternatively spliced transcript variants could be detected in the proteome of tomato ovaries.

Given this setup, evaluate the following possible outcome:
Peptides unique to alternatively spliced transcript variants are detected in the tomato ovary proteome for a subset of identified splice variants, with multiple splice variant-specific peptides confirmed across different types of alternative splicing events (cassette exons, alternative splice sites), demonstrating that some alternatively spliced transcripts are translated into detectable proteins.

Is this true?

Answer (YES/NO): YES